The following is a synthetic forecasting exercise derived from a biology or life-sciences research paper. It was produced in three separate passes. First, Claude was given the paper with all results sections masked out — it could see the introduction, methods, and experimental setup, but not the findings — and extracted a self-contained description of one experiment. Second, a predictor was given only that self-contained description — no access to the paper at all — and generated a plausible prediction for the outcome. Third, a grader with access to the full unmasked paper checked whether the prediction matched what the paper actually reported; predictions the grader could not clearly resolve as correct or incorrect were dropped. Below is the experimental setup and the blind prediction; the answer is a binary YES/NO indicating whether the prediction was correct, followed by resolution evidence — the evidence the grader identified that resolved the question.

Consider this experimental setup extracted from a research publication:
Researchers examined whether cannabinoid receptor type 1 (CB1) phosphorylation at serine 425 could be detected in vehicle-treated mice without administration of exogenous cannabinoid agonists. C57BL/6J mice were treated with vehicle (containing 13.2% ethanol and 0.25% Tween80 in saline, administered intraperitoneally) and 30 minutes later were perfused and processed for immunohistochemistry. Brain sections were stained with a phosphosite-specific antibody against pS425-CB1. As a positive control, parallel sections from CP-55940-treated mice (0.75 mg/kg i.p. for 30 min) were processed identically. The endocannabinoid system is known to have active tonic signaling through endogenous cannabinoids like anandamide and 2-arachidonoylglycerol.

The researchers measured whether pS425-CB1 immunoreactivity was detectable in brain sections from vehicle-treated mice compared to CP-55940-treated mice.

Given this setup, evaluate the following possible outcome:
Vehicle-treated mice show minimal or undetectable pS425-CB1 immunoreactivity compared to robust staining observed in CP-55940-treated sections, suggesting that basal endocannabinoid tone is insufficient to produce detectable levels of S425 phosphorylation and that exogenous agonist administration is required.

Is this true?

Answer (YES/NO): NO